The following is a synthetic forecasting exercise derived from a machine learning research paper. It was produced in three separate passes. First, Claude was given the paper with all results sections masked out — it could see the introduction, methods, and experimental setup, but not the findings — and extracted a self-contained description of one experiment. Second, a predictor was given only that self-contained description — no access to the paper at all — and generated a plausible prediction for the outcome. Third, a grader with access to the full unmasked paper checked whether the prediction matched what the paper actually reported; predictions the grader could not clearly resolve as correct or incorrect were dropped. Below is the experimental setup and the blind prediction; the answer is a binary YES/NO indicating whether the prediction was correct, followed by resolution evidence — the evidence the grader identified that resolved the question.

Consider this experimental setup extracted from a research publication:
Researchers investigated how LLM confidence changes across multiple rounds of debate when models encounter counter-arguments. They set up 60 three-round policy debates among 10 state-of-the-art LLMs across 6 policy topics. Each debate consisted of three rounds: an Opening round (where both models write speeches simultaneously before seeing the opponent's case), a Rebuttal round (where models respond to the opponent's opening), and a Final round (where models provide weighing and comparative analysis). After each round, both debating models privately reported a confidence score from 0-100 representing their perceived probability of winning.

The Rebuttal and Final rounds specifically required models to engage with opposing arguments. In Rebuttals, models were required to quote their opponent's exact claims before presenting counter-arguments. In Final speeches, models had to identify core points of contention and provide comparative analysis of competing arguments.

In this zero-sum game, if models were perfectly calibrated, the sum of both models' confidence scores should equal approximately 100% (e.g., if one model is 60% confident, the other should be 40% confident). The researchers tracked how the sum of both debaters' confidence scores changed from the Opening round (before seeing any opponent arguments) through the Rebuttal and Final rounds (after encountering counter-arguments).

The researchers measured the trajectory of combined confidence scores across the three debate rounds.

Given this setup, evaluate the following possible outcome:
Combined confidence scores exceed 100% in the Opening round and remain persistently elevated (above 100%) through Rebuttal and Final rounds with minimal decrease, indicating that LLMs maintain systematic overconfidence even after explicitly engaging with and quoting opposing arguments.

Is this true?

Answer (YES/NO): NO